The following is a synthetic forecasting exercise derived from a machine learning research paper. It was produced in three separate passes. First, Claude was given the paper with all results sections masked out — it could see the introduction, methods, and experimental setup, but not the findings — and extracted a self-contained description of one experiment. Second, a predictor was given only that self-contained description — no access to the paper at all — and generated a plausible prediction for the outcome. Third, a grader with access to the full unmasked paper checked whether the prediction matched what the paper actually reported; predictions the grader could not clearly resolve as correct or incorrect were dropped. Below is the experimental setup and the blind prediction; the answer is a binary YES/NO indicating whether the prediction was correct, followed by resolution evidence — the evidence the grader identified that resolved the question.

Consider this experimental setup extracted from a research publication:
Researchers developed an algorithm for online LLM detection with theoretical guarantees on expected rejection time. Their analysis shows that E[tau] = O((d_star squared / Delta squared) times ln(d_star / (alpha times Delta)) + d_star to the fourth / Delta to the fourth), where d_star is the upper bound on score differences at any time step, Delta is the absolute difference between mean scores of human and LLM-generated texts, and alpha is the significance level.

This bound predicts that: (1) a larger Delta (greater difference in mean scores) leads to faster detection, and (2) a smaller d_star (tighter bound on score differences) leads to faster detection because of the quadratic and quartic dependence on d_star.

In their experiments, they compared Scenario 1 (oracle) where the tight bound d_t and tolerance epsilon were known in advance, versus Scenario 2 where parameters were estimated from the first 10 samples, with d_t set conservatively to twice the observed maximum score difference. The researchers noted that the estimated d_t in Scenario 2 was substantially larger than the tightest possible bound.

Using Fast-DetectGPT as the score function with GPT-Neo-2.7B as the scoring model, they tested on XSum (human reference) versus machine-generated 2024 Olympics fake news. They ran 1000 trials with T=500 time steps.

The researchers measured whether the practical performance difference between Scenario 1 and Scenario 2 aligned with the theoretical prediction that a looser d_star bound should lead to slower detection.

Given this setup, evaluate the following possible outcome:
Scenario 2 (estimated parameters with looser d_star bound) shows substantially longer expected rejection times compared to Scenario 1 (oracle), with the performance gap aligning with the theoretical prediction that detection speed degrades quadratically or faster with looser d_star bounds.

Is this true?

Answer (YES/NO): NO